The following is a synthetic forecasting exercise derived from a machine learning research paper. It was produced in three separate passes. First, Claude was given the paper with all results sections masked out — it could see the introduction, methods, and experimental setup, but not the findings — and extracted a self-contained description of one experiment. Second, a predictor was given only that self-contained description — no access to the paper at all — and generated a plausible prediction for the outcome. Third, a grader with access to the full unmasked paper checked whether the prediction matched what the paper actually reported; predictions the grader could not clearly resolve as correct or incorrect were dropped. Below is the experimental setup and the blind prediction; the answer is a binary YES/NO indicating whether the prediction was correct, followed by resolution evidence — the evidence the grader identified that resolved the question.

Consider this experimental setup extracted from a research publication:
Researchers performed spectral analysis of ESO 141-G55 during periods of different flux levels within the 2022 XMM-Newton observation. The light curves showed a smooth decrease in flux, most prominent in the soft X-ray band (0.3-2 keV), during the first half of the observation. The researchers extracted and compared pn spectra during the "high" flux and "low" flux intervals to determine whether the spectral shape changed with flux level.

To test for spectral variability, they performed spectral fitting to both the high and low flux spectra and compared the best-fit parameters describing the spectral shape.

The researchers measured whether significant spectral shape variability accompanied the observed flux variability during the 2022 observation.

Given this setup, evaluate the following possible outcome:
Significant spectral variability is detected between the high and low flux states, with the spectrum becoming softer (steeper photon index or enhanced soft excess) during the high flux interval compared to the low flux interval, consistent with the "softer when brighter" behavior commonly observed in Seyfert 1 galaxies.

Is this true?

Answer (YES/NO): NO